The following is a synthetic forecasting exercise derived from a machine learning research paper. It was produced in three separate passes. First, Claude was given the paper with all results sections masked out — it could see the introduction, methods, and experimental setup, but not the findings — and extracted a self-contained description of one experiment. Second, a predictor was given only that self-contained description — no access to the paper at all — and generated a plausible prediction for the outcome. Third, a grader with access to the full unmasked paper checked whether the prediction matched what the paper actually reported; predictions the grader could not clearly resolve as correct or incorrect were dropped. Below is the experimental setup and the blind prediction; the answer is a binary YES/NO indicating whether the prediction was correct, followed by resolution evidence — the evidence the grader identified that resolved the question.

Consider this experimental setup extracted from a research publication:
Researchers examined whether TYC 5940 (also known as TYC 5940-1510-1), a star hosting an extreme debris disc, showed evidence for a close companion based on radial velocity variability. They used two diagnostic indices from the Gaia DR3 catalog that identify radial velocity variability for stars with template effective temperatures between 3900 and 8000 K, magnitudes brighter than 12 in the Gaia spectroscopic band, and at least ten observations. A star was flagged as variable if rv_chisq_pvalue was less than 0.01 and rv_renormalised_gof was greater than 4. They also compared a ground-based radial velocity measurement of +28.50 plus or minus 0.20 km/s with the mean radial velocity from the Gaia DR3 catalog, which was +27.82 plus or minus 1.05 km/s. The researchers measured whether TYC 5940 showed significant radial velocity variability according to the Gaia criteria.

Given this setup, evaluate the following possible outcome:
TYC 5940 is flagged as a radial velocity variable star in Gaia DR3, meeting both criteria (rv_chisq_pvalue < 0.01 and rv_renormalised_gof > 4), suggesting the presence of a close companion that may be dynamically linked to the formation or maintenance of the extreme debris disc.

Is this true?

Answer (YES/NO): YES